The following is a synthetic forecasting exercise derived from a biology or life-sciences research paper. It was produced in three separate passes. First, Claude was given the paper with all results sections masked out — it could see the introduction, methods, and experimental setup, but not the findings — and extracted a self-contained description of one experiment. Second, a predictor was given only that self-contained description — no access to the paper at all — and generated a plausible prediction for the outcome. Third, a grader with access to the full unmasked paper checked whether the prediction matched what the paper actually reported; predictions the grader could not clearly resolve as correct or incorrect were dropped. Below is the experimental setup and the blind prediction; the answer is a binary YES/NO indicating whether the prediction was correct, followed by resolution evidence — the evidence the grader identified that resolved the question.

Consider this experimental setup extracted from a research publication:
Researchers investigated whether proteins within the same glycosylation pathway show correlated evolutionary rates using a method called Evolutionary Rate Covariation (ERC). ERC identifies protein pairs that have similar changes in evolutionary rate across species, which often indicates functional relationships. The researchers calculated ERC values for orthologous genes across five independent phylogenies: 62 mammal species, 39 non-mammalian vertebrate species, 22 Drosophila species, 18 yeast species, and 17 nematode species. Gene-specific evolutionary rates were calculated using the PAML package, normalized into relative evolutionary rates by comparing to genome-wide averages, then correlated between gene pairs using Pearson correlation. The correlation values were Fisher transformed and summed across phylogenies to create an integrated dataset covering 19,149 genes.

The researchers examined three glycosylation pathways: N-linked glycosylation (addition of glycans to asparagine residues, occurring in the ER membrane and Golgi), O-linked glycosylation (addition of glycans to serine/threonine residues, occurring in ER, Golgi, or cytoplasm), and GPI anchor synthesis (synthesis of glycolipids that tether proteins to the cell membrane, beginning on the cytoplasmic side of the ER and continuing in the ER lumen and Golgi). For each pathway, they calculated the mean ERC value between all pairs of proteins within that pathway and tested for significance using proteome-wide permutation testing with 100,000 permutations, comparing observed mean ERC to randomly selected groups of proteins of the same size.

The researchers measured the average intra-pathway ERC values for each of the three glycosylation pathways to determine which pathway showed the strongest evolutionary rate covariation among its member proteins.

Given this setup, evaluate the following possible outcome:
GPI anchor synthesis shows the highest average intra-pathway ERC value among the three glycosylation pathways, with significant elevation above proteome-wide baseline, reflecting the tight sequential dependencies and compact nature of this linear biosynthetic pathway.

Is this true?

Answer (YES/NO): YES